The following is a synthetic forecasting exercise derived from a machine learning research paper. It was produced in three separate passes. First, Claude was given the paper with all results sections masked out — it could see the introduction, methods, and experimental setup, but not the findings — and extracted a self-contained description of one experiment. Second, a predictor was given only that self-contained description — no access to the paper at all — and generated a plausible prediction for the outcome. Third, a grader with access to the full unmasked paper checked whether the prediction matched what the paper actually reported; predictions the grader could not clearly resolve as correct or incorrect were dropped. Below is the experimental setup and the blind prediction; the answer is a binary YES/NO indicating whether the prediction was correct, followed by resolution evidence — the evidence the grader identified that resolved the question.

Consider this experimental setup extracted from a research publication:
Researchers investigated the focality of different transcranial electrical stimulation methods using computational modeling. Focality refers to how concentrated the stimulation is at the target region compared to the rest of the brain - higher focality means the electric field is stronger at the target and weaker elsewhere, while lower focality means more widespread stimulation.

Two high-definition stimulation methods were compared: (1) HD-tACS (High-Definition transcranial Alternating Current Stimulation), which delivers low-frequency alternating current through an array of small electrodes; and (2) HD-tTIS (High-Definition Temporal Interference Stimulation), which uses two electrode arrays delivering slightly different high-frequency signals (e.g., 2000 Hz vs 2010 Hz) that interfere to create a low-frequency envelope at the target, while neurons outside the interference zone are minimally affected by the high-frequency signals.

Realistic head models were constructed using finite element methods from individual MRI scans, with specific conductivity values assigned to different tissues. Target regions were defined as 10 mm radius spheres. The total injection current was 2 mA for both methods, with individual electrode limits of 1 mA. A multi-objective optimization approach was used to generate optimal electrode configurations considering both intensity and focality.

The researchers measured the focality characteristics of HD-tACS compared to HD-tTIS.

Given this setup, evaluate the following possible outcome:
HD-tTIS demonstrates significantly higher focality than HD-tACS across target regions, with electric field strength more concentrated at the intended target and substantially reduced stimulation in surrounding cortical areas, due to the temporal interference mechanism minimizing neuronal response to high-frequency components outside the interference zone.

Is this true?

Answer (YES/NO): YES